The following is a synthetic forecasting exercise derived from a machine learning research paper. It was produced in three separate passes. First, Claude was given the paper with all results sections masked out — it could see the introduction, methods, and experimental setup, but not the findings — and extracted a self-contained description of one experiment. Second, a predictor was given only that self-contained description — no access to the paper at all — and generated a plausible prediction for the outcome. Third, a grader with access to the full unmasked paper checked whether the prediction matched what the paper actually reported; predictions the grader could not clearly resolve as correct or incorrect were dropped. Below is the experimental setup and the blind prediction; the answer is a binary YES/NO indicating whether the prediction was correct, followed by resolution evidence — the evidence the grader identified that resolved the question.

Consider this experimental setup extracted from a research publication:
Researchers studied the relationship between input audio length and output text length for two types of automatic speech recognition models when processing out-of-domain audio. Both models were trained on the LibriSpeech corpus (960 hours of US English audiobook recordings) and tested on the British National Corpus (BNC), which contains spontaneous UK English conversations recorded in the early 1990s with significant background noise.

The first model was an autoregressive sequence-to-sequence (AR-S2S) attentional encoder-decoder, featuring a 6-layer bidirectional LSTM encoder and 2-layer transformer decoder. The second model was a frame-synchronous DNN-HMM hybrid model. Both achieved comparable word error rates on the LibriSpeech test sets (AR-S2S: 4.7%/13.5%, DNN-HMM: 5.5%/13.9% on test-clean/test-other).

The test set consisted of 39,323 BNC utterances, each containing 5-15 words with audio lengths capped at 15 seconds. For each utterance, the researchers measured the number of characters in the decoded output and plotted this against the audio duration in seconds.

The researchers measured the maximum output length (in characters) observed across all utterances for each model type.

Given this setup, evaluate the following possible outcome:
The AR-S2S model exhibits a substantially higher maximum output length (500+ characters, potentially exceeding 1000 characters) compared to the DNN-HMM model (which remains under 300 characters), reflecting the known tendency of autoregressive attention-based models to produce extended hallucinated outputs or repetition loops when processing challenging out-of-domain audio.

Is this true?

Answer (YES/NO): NO